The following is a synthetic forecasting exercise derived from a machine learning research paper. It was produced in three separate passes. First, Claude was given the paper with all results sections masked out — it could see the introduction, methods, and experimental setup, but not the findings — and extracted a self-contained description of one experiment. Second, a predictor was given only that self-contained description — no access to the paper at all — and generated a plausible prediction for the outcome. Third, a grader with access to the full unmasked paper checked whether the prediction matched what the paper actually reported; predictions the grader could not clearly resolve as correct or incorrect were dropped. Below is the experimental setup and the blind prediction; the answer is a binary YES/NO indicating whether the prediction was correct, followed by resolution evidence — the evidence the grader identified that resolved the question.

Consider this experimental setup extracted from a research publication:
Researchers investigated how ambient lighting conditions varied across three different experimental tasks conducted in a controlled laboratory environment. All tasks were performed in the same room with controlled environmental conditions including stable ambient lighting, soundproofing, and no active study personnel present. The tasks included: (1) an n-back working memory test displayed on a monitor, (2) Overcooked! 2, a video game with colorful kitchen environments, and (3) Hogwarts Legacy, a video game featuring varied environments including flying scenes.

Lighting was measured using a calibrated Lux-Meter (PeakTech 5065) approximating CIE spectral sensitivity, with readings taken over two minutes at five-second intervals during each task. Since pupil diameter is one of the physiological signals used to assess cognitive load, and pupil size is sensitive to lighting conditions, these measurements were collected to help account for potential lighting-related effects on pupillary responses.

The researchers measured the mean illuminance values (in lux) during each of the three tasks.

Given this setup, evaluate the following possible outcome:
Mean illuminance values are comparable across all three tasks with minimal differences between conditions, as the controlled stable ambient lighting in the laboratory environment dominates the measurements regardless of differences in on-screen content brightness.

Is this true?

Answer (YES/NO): NO